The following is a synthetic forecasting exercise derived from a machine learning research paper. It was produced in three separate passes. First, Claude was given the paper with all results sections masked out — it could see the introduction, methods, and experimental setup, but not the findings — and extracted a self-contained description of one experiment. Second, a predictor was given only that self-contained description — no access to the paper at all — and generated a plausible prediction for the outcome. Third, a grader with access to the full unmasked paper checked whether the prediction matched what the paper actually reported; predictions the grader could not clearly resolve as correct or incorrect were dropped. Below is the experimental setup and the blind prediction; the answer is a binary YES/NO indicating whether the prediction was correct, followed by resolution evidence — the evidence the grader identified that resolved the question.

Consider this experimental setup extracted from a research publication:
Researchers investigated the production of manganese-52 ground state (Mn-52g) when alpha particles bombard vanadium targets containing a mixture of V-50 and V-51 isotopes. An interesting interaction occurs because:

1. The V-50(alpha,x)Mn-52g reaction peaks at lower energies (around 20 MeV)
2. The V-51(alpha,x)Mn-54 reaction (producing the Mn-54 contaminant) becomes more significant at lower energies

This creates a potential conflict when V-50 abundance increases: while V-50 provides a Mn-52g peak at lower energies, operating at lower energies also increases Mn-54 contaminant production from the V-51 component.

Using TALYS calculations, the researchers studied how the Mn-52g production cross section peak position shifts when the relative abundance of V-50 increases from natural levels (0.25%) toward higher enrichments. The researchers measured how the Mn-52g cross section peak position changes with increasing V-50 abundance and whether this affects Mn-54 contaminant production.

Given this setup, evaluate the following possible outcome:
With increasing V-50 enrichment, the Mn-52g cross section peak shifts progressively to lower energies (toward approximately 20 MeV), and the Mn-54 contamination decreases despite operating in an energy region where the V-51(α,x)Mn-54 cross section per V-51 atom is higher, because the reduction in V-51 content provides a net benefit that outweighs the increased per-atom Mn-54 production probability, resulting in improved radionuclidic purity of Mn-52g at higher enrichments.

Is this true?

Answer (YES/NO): NO